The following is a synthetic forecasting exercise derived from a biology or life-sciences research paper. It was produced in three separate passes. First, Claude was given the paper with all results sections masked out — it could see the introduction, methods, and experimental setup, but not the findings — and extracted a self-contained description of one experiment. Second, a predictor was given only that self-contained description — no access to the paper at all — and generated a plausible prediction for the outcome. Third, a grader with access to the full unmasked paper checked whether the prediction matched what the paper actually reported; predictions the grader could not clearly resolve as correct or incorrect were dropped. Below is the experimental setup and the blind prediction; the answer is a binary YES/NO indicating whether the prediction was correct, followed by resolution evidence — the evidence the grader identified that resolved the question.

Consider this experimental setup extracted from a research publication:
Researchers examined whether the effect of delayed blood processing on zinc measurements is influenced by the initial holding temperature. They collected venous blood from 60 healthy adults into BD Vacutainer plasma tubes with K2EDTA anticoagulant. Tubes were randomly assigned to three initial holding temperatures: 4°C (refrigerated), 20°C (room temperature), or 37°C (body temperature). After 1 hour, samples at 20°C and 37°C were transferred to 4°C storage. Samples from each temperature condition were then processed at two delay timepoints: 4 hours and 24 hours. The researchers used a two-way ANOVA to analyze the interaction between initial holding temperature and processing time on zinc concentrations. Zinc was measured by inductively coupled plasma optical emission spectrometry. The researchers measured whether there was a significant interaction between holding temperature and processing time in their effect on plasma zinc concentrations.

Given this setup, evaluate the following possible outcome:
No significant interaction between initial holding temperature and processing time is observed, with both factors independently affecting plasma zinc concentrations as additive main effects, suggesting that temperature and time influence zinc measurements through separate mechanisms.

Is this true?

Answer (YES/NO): YES